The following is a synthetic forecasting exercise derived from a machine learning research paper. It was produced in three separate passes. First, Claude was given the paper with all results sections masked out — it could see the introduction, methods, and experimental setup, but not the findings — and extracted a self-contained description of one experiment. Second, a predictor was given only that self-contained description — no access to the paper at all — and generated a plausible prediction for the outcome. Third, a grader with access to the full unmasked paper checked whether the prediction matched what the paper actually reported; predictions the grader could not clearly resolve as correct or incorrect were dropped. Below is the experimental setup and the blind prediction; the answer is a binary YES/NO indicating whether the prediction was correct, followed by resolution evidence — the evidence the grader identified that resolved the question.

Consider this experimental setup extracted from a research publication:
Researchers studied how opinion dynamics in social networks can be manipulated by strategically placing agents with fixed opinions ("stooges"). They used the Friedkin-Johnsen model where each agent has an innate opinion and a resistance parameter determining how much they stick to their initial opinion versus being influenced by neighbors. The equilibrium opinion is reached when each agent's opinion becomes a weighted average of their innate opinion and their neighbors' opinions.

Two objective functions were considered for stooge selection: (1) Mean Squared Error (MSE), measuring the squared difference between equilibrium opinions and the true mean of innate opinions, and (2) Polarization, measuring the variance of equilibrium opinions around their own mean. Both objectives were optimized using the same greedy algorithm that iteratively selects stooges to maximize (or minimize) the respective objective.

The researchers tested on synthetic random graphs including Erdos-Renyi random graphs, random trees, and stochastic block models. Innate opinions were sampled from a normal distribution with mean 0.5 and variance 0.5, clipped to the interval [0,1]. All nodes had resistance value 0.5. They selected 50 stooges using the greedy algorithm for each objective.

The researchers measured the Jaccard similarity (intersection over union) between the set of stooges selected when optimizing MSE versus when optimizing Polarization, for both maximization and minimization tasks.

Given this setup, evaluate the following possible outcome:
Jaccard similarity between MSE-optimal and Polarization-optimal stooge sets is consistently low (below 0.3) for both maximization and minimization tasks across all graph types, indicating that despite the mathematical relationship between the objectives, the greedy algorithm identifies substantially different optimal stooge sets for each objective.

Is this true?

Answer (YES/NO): NO